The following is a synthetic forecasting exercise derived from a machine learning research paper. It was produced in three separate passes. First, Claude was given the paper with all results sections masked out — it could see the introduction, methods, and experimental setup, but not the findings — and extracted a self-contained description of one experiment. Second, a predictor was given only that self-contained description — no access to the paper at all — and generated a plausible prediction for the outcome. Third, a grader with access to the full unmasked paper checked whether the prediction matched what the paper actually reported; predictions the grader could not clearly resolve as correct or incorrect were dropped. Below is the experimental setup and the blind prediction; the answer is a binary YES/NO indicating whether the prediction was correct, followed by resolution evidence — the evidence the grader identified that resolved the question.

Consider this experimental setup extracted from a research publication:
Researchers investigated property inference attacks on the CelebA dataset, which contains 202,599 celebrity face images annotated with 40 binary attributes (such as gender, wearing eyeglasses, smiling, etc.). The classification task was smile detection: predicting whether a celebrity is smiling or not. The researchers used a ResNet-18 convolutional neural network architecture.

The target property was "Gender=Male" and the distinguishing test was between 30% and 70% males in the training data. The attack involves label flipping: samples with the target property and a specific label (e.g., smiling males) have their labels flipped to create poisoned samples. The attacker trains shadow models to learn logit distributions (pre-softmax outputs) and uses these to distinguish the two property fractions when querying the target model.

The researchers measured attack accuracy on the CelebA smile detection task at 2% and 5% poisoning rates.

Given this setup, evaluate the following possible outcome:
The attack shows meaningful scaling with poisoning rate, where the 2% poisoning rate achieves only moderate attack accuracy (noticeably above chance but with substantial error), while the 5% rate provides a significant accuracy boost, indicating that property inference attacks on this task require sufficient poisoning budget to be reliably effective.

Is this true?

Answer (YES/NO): NO